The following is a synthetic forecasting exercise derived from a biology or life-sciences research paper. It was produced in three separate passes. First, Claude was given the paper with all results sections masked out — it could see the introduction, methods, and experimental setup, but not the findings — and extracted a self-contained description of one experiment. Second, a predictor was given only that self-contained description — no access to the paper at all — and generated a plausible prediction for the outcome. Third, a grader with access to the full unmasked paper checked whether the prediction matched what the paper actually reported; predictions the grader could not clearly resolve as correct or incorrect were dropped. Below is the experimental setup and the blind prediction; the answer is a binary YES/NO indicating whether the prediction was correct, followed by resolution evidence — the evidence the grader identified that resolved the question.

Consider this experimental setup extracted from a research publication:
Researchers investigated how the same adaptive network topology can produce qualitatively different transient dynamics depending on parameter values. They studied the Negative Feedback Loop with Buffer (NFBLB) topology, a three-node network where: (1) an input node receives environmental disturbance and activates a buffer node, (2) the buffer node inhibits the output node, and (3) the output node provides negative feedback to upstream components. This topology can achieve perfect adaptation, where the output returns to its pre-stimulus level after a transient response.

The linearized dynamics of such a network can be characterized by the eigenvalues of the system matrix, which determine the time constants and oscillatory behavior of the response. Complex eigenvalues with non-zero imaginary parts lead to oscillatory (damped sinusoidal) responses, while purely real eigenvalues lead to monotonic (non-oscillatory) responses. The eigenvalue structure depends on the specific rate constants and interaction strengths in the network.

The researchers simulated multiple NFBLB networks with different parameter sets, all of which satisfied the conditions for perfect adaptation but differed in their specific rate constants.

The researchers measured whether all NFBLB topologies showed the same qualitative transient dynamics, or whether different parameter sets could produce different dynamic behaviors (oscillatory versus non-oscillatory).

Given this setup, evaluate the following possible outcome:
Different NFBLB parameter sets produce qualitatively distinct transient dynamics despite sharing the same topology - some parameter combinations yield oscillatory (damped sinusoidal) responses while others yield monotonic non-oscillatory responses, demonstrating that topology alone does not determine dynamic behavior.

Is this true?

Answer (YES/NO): YES